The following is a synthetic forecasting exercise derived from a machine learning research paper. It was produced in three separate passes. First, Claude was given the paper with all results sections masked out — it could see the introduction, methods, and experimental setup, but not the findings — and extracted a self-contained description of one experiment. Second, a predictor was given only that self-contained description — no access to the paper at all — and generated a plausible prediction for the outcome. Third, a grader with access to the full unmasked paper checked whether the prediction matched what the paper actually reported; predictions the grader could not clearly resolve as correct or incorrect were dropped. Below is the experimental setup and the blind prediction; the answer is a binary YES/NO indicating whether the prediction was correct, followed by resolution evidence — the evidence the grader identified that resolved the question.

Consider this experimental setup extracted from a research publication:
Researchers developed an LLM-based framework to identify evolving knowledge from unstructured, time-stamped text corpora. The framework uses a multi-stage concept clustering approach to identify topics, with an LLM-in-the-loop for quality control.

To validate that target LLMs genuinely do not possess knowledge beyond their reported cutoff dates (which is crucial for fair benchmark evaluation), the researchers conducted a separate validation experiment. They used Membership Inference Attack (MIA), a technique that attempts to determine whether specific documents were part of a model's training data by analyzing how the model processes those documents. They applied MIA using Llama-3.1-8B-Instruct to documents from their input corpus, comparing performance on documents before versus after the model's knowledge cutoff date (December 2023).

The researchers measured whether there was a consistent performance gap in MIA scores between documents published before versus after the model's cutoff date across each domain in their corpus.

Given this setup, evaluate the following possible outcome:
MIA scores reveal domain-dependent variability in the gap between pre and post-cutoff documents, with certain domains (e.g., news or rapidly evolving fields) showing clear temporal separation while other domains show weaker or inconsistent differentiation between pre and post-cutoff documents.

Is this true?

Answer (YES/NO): NO